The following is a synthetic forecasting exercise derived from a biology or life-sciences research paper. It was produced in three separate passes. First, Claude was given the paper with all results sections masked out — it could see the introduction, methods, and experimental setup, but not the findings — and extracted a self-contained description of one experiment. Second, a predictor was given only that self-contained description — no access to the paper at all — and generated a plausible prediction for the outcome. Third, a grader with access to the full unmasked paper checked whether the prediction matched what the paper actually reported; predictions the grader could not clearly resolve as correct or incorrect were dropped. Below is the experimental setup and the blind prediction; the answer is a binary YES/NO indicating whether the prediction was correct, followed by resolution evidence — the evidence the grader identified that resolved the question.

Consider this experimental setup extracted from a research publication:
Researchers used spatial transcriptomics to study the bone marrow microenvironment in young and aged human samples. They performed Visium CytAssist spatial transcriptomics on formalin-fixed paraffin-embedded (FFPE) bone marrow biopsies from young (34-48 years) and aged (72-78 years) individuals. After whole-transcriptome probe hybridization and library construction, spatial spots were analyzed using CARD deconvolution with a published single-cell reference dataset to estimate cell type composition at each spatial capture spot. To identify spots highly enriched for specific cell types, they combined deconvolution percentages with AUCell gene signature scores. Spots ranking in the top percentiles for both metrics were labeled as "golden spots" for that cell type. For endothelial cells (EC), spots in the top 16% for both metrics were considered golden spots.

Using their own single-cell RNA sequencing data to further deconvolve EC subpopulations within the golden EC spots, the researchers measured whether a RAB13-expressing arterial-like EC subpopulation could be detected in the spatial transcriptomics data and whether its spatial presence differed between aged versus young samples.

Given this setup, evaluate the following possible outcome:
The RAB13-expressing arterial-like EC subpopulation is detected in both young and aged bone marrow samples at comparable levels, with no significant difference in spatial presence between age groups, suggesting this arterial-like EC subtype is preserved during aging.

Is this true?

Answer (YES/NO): NO